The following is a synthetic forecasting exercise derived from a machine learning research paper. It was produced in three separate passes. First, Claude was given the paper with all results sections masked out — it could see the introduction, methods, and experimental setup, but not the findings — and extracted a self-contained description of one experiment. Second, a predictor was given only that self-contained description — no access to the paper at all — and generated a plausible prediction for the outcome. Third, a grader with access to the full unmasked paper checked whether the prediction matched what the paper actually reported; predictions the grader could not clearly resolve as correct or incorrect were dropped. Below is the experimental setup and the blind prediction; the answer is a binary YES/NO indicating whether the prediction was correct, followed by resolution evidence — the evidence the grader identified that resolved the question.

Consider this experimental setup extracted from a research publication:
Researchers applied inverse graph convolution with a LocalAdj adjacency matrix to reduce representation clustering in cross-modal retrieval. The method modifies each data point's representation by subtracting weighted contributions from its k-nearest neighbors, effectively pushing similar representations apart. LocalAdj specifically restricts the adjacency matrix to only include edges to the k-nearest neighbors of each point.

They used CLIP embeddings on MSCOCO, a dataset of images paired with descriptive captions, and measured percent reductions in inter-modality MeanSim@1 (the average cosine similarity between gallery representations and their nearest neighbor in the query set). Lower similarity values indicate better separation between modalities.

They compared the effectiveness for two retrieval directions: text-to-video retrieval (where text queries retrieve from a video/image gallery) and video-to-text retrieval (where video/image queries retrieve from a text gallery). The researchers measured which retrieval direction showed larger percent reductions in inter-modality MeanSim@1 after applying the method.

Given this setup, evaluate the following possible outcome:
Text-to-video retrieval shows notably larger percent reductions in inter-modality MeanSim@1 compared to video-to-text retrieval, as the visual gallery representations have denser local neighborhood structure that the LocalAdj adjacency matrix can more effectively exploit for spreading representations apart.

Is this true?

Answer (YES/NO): YES